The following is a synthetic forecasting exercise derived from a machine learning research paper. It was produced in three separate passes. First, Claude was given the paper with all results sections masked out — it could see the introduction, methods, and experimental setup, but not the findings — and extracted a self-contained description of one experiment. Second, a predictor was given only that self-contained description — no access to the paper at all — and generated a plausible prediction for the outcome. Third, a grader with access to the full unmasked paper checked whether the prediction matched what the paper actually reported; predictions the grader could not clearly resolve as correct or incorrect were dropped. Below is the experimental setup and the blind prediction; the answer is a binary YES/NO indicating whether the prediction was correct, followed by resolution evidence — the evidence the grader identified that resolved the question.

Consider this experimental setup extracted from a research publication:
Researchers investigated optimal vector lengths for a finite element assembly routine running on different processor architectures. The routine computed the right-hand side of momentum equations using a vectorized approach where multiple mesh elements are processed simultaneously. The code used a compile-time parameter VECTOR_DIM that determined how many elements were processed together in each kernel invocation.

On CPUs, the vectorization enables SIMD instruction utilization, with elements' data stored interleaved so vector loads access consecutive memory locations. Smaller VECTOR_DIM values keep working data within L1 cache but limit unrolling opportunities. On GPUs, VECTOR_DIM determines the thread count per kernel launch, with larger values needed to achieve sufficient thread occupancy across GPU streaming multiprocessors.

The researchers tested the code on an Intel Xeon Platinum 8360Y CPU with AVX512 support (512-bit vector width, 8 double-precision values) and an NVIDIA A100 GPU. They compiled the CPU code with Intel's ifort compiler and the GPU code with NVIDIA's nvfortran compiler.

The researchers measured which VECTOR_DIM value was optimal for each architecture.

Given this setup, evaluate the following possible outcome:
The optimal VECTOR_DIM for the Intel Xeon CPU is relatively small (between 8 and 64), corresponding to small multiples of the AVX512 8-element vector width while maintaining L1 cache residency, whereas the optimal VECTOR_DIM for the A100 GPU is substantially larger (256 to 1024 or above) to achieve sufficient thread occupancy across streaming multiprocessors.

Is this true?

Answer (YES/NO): NO